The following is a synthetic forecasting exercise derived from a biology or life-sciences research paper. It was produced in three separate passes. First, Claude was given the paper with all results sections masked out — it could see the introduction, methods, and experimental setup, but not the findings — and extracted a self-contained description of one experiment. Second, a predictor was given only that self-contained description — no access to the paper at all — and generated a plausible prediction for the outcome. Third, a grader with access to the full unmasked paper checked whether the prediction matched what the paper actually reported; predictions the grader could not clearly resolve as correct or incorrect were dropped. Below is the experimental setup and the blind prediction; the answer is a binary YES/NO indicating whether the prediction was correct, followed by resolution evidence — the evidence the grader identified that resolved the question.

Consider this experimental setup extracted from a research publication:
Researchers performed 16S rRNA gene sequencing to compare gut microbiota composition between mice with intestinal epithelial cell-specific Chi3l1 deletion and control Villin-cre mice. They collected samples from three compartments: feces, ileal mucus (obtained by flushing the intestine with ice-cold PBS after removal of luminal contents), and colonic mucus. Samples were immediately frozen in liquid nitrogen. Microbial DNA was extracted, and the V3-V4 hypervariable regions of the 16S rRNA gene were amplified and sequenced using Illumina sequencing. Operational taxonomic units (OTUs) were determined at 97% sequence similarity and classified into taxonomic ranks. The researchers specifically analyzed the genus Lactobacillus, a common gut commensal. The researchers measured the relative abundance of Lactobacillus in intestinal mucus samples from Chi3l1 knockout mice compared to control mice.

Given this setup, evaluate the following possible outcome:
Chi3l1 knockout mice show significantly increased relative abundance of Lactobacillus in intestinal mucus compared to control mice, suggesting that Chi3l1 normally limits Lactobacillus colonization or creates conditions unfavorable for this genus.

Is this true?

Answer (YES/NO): NO